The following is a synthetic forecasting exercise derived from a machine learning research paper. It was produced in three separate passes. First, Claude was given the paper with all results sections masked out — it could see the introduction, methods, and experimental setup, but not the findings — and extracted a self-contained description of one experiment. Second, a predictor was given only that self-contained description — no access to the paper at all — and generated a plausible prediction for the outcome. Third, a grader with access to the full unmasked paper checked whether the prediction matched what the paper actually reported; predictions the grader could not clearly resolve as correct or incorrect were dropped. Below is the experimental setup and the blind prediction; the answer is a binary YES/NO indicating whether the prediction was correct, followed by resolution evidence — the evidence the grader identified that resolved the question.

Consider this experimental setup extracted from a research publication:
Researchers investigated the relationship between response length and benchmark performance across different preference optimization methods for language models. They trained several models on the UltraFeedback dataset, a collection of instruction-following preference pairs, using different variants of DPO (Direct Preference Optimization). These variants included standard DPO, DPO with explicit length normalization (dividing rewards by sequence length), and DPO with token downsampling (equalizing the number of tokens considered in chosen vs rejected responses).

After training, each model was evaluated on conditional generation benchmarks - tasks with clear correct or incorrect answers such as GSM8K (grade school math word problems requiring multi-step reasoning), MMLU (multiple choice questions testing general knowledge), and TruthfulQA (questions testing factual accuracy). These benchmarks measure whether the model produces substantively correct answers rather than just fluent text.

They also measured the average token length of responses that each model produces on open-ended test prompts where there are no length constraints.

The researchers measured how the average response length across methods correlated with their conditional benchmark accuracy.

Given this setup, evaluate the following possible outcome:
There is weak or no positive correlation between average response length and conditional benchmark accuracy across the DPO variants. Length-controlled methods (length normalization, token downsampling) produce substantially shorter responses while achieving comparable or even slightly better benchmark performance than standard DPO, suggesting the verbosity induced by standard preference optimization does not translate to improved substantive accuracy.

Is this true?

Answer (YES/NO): YES